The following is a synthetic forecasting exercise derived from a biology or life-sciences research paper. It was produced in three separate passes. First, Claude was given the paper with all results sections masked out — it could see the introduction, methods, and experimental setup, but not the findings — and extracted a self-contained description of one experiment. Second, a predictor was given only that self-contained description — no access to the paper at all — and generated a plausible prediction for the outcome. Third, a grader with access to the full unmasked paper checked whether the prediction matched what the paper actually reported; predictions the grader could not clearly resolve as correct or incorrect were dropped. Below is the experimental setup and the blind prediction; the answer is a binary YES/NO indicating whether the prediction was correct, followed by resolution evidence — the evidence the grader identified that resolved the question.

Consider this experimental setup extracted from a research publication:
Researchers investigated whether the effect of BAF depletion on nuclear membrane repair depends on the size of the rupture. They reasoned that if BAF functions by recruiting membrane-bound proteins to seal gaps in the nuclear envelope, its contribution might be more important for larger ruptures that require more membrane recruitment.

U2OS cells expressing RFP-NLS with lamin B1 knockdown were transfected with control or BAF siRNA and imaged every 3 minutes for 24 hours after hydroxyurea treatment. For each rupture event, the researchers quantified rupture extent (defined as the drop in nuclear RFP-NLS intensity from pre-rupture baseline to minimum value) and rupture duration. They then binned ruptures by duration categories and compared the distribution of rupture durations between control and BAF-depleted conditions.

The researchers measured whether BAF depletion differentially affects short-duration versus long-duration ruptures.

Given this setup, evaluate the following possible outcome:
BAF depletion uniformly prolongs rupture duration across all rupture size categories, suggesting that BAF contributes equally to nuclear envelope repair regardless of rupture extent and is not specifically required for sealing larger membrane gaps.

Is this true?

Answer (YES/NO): NO